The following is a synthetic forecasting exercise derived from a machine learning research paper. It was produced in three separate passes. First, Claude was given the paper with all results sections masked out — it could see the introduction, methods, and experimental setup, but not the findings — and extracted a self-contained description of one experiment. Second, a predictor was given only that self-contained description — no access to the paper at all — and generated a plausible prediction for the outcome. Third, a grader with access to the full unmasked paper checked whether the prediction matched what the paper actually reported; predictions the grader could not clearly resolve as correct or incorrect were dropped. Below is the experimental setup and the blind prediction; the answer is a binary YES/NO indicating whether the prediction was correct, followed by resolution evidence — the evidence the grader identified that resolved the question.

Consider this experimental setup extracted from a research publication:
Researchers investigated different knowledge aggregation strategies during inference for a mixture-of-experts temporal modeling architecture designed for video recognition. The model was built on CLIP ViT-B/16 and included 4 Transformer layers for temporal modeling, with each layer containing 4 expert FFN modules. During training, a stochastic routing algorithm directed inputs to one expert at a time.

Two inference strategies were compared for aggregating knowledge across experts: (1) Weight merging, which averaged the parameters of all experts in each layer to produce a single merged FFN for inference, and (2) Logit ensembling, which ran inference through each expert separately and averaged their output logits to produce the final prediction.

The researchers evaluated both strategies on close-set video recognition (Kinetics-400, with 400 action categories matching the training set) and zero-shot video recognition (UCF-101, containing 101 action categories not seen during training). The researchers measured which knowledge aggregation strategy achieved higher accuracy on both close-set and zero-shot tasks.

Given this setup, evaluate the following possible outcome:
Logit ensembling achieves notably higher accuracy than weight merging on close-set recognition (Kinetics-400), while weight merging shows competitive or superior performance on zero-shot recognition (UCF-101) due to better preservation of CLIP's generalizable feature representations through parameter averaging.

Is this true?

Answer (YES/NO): NO